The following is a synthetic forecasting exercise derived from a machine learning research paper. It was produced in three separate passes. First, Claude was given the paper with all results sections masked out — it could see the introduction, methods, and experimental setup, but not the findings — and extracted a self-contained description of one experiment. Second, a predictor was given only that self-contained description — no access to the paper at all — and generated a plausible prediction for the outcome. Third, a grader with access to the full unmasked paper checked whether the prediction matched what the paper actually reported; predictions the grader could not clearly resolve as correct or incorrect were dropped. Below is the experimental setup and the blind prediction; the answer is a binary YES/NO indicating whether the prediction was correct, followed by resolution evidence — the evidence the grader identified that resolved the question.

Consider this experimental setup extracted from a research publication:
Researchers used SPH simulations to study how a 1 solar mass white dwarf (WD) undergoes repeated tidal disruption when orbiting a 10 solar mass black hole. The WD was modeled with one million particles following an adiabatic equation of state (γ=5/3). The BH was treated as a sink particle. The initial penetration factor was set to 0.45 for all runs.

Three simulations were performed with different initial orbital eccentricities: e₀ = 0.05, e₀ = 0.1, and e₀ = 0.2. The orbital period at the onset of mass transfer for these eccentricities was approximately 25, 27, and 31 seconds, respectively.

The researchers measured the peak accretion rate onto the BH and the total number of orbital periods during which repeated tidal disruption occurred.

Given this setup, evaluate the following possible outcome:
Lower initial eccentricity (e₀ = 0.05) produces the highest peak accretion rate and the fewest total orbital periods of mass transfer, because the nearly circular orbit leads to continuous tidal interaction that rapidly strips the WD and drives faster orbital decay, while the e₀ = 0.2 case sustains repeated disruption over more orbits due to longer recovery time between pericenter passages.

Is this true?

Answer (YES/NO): NO